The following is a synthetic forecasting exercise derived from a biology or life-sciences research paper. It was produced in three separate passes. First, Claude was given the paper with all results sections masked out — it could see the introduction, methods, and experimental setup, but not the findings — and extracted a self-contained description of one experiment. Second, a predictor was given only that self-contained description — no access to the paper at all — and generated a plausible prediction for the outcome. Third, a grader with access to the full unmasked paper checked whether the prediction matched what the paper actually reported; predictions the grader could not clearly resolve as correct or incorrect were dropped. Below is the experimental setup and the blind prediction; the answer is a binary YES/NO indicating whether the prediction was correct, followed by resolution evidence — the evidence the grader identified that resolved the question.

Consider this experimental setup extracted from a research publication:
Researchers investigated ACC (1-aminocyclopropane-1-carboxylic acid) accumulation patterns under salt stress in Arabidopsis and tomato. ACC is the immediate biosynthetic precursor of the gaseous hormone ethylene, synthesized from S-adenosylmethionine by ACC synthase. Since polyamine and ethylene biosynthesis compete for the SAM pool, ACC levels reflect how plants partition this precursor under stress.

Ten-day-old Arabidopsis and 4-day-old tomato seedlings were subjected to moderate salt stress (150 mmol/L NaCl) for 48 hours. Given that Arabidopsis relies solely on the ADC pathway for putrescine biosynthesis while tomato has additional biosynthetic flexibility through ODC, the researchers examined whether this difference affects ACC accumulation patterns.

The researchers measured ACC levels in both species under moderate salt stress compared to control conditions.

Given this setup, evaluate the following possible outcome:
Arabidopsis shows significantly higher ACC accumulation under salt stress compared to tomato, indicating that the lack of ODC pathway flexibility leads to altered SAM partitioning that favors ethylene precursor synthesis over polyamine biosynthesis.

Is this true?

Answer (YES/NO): YES